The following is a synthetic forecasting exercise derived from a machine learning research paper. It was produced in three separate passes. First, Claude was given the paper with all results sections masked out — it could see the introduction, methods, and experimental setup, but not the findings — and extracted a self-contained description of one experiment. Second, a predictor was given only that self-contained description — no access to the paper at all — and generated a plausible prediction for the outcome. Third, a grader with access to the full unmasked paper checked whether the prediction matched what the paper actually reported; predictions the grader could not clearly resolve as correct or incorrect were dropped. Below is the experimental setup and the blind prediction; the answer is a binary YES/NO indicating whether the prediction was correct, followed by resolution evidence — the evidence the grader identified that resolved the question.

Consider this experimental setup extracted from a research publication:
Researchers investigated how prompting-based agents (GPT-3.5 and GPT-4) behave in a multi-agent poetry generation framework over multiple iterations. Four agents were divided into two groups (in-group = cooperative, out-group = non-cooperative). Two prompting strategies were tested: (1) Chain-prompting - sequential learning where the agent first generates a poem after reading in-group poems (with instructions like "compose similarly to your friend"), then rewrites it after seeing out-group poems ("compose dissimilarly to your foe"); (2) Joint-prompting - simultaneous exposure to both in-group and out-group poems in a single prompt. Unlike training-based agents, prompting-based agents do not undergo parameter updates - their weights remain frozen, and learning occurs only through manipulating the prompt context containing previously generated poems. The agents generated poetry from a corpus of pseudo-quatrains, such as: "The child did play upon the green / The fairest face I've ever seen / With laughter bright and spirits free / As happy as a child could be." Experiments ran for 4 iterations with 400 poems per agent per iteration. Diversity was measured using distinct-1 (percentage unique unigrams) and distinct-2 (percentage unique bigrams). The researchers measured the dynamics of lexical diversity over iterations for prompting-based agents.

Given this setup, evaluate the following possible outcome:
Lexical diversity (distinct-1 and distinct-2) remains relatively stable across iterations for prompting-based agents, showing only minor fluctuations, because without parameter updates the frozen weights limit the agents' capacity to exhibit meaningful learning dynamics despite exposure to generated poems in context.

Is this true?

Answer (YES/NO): NO